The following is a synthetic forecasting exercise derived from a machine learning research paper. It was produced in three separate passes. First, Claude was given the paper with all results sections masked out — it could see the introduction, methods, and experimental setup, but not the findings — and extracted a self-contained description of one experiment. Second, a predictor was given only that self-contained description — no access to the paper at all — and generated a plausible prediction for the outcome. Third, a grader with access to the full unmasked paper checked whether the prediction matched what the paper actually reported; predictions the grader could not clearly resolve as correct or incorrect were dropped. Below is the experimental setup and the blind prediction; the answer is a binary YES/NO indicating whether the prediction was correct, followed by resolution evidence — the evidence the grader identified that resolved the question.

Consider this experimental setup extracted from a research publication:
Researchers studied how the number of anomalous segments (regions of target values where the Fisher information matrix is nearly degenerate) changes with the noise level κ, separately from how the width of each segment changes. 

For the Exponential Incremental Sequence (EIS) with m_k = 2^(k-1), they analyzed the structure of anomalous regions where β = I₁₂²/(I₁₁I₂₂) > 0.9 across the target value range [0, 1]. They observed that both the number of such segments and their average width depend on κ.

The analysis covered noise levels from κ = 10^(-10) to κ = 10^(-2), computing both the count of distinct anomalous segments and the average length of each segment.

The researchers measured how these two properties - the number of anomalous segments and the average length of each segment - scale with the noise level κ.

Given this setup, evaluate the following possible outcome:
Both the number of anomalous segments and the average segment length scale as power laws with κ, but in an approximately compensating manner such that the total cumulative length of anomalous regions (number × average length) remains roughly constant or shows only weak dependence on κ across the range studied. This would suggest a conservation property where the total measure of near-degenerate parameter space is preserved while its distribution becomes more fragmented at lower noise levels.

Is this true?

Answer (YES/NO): YES